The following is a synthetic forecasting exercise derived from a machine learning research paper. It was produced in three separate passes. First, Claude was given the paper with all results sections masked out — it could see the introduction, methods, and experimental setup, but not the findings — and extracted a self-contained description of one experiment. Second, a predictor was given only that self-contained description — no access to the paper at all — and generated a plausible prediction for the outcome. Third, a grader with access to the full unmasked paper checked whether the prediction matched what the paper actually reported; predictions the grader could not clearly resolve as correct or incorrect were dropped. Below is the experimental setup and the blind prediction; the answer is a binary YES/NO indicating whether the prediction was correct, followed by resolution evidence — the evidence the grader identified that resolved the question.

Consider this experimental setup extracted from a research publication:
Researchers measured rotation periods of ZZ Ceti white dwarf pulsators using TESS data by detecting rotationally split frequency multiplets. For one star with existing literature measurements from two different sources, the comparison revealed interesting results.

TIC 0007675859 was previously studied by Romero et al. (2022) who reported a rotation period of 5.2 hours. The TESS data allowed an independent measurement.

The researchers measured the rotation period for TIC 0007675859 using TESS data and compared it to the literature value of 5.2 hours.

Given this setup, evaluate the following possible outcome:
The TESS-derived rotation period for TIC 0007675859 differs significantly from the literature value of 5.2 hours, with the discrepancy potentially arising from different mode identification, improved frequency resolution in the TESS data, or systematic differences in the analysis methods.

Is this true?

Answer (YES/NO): YES